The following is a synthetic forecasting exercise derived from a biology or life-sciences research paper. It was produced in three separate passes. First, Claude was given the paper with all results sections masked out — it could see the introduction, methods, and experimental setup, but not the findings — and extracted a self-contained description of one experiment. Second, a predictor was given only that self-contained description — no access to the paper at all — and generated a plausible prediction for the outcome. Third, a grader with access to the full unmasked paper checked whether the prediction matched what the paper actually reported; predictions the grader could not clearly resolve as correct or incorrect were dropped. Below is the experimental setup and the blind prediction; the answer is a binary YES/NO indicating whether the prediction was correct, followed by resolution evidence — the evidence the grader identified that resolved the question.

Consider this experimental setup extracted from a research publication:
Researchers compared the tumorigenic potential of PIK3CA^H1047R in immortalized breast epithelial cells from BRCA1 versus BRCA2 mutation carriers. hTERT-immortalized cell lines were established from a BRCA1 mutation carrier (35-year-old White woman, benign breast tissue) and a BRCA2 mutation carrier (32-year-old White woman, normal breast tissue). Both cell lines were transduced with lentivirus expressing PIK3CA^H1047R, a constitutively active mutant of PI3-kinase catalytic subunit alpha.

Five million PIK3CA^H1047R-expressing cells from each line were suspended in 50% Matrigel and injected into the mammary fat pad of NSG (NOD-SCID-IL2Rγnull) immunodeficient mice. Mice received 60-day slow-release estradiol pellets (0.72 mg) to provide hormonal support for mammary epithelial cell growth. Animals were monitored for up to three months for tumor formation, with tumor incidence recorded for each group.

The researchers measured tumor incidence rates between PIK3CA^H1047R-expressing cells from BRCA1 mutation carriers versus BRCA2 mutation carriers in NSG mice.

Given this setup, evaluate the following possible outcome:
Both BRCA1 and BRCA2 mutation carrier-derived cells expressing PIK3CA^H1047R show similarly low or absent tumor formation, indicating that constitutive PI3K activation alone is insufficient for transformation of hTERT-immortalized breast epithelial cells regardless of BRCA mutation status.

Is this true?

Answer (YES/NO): NO